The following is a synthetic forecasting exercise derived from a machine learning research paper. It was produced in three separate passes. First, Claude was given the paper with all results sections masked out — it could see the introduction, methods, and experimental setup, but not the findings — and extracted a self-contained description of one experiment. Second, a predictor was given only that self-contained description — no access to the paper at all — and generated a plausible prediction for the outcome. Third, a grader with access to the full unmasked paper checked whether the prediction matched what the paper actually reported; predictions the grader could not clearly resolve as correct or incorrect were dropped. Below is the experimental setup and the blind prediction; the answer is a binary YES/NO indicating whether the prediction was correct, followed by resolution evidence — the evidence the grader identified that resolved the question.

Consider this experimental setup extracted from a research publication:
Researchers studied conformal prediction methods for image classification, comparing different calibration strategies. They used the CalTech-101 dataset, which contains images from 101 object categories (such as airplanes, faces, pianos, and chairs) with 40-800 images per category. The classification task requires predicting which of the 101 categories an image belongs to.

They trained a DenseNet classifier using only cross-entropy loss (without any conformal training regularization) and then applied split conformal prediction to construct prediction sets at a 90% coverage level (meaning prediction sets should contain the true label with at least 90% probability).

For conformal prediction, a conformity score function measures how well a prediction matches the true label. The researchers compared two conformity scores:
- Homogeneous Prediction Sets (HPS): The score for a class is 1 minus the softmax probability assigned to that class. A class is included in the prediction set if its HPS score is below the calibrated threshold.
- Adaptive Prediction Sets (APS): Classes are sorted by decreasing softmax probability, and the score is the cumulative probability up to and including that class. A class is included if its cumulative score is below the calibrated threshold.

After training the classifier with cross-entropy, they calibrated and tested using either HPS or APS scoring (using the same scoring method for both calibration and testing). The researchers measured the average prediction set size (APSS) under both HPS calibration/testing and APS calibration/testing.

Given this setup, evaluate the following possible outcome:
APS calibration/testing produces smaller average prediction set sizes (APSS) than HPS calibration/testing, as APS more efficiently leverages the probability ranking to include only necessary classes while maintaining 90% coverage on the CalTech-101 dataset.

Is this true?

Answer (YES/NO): NO